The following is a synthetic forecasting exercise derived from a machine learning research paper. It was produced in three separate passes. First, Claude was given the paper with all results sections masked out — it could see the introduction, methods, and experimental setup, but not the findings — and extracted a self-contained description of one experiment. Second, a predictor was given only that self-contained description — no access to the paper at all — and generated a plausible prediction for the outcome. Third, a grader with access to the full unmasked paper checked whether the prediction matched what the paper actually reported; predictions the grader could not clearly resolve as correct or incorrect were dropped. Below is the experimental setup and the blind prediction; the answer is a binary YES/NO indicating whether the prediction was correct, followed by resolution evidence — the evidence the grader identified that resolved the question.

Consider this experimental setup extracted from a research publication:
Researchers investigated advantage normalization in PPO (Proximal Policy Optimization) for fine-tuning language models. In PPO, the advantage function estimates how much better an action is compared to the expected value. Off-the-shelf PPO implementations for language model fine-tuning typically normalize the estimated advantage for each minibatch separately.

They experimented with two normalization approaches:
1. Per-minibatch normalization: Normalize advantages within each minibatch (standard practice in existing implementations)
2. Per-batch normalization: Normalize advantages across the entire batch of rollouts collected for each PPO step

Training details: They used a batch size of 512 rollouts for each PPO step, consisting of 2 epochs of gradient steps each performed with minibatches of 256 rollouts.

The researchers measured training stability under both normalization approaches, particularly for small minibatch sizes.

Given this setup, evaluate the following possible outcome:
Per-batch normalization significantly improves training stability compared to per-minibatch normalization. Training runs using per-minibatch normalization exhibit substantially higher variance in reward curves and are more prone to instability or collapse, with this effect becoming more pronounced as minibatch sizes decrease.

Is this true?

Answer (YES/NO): YES